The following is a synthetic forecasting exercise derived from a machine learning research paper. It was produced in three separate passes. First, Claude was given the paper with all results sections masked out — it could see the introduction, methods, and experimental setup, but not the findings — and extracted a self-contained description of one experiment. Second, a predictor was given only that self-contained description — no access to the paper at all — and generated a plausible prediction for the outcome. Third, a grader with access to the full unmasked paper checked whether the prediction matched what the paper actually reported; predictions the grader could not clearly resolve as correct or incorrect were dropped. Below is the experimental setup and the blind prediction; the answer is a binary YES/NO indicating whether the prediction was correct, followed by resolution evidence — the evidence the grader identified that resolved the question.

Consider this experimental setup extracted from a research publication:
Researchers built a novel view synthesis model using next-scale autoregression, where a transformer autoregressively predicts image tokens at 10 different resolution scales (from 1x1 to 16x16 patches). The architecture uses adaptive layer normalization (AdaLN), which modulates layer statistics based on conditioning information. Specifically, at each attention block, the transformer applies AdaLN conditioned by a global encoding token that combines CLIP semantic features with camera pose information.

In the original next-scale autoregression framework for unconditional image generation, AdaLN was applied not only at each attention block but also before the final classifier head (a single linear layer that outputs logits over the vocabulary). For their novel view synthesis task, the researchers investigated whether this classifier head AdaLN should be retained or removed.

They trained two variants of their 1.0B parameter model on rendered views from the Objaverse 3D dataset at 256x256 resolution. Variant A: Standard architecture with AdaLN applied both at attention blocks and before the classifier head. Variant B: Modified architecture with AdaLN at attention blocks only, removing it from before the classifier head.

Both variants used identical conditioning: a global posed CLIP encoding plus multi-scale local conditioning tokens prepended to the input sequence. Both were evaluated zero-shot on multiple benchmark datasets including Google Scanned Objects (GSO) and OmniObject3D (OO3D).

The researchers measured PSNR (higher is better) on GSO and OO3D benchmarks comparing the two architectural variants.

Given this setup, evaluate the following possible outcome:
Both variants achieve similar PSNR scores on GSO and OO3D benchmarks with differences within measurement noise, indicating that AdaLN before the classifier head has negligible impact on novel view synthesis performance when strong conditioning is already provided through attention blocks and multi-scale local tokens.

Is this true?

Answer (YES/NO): NO